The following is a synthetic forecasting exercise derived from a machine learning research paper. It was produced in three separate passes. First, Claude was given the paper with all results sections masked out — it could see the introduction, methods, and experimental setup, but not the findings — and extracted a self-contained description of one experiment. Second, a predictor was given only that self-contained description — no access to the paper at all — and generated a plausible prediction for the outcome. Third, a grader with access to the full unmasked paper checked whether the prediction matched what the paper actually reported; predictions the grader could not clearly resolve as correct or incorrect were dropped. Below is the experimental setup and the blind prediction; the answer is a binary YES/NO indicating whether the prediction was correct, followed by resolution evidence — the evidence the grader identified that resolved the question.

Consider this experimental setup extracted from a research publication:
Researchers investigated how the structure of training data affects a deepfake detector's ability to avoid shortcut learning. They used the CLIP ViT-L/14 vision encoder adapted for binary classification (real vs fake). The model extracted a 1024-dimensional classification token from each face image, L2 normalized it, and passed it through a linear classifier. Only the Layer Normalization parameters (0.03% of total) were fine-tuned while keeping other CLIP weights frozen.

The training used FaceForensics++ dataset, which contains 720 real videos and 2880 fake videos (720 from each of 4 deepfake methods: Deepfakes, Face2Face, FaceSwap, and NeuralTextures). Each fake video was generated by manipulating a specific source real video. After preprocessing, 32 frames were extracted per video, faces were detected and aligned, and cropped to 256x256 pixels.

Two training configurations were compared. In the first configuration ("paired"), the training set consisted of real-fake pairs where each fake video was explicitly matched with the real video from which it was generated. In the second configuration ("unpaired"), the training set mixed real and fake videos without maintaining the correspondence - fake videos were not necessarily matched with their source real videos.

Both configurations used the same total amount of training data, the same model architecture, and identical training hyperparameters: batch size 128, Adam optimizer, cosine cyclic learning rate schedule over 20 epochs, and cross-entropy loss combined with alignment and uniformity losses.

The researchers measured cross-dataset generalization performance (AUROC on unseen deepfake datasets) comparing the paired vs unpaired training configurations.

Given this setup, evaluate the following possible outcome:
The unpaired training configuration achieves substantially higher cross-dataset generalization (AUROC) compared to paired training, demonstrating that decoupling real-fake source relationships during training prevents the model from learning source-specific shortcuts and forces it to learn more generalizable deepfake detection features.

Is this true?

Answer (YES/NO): NO